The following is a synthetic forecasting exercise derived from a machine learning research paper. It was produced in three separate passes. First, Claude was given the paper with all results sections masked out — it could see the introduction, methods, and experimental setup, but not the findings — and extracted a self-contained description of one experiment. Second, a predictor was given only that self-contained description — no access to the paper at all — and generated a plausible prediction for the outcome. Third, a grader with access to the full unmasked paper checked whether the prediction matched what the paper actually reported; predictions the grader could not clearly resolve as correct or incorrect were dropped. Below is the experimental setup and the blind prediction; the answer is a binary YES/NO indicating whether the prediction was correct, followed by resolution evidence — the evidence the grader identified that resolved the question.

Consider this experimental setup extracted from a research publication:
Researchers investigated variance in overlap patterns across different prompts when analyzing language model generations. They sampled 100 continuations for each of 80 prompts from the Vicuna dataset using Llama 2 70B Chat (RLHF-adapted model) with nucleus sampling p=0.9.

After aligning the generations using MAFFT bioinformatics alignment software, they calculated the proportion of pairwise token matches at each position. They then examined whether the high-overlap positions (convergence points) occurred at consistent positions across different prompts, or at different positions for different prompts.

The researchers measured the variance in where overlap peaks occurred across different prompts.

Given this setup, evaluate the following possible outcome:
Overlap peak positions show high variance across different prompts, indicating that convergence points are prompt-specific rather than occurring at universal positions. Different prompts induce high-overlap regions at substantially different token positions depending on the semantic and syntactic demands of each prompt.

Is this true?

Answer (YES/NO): YES